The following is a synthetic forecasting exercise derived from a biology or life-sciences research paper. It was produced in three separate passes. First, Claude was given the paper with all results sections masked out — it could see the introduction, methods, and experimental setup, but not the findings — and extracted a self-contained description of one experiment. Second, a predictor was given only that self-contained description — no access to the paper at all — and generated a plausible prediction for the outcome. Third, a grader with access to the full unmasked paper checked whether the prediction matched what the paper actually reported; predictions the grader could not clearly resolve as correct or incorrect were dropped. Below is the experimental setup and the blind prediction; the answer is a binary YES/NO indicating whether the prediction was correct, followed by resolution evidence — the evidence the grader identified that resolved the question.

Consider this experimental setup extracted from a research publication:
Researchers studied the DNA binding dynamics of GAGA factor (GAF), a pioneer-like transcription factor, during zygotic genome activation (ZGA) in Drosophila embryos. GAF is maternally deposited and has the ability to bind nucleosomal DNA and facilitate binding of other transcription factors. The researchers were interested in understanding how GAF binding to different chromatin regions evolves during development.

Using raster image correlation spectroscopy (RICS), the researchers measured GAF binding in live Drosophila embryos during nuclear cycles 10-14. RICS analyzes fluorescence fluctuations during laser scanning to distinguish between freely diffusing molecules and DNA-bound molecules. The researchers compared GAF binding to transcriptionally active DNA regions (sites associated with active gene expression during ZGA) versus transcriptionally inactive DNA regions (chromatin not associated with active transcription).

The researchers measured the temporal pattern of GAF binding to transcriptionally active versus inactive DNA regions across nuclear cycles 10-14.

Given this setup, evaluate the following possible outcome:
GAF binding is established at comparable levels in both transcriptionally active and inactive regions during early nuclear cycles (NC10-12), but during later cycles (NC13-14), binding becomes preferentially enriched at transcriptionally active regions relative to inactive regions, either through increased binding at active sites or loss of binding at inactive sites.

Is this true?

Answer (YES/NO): NO